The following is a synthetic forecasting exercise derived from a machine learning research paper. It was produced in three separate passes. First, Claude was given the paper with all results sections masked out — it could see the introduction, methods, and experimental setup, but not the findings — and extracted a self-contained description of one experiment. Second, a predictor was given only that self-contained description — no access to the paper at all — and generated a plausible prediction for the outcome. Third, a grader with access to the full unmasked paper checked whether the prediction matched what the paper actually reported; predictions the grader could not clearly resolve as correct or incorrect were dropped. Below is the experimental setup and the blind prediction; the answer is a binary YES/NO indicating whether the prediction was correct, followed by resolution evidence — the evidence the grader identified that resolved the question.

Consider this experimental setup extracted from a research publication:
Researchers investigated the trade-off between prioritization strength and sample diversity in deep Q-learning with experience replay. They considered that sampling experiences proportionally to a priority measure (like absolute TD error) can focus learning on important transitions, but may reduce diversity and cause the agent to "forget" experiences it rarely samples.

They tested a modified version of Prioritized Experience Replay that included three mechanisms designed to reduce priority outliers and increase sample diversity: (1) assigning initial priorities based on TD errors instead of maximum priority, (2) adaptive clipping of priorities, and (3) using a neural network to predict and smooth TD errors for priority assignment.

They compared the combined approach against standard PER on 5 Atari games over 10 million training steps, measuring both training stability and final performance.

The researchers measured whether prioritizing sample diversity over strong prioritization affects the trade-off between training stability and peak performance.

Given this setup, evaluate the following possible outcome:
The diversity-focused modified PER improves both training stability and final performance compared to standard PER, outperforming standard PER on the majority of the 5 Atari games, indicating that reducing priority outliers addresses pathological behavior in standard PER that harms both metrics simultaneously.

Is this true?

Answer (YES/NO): YES